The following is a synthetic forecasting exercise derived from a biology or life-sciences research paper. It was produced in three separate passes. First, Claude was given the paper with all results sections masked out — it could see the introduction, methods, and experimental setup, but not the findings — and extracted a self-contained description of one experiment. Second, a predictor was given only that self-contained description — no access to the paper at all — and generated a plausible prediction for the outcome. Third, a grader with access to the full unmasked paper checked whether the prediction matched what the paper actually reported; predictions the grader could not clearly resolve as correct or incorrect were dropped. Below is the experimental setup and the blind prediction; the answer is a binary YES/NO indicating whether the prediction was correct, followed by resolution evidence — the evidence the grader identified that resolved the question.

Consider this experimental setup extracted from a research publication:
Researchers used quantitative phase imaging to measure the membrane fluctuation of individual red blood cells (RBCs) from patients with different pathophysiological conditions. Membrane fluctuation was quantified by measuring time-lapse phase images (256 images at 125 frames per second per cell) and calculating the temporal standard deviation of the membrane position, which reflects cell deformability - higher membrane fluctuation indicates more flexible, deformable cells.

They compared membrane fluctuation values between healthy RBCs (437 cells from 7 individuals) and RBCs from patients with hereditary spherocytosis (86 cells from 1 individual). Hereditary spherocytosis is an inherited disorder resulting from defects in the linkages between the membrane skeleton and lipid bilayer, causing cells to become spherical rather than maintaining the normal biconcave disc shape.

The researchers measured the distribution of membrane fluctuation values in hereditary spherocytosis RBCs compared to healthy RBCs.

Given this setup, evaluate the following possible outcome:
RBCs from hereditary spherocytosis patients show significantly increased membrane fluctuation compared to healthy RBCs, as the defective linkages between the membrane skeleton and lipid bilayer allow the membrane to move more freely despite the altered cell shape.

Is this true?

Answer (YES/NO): NO